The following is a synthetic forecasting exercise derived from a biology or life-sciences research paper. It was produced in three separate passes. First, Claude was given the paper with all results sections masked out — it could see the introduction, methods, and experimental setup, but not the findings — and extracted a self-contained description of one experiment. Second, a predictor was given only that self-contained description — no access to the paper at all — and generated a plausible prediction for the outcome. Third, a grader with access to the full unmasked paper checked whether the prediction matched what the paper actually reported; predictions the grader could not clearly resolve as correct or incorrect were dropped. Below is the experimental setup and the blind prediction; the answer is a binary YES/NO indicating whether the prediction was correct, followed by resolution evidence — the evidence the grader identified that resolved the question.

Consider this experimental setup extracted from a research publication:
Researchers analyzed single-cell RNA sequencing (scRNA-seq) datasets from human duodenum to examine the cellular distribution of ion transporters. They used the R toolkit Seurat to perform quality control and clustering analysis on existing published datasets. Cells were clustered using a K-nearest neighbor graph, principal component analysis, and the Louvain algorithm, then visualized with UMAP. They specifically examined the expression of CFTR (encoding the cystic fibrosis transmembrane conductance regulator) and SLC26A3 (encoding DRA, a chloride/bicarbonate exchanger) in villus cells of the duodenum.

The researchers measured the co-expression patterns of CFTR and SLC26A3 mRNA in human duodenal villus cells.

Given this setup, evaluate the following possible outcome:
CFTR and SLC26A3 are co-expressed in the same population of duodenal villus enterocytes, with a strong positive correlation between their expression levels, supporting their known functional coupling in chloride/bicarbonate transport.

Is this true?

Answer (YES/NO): NO